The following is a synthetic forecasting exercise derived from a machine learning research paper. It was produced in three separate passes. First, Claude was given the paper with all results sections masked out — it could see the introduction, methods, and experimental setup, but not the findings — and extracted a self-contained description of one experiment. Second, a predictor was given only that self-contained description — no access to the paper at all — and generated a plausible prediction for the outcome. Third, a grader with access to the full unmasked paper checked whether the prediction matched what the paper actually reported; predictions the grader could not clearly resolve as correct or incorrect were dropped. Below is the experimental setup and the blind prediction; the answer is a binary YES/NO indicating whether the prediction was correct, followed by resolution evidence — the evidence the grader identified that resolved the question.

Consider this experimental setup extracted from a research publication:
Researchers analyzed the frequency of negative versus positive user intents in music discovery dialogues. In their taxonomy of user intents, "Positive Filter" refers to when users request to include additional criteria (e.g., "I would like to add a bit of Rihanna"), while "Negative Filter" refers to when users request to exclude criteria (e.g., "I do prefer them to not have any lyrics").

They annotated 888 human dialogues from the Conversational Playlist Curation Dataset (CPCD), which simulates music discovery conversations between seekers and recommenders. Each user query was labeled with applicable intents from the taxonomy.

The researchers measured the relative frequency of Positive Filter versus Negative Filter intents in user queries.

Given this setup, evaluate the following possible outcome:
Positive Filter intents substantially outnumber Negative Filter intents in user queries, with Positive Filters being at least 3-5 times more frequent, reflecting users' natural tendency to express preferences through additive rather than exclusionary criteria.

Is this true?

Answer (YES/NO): YES